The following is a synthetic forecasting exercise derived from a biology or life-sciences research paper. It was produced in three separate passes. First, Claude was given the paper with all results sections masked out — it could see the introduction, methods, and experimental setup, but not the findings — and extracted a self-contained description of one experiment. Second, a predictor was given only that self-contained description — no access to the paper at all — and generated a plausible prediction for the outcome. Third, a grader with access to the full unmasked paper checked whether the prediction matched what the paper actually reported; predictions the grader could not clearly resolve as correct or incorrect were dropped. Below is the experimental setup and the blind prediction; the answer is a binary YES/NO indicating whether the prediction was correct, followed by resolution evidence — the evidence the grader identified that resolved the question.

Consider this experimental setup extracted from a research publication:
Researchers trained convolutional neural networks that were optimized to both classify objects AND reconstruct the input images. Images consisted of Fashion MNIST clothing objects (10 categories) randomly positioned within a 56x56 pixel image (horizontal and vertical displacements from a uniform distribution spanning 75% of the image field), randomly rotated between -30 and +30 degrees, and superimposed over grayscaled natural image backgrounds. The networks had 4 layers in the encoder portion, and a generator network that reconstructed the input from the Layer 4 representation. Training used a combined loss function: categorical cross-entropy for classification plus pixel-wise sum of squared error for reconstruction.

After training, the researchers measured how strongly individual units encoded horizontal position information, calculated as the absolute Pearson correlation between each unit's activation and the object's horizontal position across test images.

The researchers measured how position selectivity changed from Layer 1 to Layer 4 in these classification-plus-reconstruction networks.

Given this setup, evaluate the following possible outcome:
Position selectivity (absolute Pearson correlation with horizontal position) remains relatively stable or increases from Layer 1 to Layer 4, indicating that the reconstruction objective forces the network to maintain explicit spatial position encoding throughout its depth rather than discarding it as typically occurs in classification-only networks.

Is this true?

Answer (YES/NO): YES